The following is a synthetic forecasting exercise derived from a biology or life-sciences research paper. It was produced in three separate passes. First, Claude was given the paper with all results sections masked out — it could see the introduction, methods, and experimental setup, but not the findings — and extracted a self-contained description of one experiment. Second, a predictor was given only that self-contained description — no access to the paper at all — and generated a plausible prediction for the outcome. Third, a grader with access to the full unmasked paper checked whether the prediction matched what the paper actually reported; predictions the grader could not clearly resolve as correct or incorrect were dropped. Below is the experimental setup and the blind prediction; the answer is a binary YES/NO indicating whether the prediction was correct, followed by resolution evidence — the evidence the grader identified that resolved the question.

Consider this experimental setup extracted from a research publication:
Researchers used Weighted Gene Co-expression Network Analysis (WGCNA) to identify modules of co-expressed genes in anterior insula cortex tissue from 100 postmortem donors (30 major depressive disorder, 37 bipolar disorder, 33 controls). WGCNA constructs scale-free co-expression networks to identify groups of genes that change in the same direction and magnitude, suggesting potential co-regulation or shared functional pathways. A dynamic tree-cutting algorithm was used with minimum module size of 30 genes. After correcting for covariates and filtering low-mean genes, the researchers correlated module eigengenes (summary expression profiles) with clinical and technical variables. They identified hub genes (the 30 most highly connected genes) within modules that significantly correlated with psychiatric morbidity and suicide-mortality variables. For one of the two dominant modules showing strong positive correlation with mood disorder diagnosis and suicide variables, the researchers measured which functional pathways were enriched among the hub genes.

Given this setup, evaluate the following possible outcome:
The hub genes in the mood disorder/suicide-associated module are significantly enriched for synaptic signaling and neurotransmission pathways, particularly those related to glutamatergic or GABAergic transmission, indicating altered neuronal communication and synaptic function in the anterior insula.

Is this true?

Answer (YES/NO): NO